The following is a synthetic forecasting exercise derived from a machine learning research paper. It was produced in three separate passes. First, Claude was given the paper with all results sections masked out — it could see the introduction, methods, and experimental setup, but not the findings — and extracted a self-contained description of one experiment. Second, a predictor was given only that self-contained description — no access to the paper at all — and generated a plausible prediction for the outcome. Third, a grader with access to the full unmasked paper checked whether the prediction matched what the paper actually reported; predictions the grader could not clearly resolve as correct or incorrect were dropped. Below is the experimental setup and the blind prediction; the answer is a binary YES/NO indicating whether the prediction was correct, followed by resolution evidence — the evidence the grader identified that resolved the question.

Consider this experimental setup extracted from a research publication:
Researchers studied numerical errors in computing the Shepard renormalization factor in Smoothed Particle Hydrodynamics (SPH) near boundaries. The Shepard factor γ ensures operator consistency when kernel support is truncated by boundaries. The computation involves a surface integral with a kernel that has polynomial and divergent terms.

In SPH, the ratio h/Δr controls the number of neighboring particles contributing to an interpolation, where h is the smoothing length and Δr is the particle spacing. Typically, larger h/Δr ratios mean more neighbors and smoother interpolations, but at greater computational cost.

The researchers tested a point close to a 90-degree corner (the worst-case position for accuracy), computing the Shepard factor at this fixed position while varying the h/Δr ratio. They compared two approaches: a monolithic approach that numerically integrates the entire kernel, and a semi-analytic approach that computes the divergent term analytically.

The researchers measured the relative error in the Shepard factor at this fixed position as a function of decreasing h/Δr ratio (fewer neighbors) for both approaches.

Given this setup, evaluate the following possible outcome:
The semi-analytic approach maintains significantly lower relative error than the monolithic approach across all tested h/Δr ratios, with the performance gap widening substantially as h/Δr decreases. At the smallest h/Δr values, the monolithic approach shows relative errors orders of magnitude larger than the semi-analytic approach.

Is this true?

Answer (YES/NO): NO